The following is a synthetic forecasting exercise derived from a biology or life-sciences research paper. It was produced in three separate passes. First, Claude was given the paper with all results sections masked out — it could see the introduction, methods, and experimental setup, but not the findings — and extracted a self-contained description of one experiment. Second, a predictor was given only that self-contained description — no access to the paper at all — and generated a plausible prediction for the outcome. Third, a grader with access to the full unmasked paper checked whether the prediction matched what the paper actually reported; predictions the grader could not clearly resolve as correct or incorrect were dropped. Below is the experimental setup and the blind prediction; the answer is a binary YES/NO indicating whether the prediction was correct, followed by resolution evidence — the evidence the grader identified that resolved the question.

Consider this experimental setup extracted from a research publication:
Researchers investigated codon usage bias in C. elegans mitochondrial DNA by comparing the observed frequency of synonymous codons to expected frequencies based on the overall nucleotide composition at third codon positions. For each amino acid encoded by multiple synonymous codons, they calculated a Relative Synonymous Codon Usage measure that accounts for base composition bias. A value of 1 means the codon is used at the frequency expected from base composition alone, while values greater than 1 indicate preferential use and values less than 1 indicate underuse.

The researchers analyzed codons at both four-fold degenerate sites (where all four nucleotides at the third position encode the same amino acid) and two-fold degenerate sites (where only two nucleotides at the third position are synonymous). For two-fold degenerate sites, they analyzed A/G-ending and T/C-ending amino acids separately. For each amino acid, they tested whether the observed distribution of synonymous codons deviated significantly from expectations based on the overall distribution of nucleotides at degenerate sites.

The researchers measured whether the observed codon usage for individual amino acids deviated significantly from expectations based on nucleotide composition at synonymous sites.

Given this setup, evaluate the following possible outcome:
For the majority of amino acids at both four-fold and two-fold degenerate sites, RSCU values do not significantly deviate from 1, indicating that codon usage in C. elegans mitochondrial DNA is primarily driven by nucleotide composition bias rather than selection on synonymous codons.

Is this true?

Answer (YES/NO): NO